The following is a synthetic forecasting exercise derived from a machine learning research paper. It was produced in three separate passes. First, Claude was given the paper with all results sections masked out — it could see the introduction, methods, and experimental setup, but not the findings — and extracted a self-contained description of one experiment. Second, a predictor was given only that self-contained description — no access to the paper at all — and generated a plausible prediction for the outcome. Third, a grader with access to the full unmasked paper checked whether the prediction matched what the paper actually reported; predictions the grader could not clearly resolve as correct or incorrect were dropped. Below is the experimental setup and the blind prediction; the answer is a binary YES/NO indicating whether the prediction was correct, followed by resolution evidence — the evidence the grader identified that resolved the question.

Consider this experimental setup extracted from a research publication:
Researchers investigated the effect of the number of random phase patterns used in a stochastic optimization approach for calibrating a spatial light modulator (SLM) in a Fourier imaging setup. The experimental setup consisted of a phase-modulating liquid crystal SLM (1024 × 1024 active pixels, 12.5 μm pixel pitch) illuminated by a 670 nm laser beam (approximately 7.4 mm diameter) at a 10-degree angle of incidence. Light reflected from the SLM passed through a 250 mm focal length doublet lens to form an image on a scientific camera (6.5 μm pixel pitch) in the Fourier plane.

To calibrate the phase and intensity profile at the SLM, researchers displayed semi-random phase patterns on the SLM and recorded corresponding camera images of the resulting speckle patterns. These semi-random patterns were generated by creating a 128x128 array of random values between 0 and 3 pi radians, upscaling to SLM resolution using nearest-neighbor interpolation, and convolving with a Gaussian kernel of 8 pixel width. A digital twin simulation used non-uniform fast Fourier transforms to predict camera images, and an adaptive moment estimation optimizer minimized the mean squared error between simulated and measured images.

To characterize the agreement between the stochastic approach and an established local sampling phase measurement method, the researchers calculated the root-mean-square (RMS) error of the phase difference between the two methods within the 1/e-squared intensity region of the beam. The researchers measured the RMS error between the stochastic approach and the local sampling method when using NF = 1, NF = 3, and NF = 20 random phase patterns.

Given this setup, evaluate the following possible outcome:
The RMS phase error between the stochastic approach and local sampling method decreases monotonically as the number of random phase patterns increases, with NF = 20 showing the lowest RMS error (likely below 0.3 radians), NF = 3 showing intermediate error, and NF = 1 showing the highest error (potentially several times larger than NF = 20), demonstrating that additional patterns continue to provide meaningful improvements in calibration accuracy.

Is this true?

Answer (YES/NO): NO